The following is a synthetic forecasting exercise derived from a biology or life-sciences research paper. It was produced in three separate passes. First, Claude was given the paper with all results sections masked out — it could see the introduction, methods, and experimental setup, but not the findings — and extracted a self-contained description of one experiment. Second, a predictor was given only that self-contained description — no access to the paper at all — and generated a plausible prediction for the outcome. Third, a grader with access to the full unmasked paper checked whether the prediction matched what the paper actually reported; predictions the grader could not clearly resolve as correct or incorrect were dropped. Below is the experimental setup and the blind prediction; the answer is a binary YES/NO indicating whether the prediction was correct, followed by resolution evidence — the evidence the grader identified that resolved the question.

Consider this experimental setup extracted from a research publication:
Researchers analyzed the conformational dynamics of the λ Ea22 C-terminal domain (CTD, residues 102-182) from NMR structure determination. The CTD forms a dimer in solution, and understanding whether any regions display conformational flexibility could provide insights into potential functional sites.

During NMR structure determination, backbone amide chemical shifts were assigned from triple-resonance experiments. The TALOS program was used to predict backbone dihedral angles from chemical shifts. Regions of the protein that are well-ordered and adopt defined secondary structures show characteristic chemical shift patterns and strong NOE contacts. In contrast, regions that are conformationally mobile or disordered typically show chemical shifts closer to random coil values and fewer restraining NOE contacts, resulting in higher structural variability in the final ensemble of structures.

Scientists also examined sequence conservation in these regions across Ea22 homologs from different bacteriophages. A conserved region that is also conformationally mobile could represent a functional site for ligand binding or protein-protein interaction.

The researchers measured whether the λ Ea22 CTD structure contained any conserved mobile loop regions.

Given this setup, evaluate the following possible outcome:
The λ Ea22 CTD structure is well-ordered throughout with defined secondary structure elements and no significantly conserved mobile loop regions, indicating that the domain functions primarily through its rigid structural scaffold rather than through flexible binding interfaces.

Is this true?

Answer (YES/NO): NO